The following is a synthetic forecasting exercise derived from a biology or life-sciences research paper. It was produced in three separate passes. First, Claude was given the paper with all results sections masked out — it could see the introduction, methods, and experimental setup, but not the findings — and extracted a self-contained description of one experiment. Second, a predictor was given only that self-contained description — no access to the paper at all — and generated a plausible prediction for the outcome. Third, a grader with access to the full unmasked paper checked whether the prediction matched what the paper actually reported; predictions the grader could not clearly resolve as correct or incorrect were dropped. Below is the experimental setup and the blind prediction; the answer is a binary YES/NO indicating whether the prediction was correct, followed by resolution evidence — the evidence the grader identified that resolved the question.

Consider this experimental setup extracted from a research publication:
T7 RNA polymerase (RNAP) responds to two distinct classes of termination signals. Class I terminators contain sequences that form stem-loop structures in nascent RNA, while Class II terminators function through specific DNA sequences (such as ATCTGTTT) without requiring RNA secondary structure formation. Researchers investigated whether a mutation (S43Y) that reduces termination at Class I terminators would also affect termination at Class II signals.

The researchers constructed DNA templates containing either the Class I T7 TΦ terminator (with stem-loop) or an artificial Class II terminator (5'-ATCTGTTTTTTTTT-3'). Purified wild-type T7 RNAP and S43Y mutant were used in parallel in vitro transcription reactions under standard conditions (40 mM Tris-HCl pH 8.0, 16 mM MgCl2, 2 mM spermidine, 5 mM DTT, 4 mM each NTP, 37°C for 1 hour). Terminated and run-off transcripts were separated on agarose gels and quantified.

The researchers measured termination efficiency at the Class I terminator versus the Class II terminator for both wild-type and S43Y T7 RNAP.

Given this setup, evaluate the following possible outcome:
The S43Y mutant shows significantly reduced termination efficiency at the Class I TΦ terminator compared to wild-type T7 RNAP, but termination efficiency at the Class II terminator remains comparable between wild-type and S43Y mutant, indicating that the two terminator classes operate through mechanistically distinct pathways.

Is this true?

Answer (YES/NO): NO